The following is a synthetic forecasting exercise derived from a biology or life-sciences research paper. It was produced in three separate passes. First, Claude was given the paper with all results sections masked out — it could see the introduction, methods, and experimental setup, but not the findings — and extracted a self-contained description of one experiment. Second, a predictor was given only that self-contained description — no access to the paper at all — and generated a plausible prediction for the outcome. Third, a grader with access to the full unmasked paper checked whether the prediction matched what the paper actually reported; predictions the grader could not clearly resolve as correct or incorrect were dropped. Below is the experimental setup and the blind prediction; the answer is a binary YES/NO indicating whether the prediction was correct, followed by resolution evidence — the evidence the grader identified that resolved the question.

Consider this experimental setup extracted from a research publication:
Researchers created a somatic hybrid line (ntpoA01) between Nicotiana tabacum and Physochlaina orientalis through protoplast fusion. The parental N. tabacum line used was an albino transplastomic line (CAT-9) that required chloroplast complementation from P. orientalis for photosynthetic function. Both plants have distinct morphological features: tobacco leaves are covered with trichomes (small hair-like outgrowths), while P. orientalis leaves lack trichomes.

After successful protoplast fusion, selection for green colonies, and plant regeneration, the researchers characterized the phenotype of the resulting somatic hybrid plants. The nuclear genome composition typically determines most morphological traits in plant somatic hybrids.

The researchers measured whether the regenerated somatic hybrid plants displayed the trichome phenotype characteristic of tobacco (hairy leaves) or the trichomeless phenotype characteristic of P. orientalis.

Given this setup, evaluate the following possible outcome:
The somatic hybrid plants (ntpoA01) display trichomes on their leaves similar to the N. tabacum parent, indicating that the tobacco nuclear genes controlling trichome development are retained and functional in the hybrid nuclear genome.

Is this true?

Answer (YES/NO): YES